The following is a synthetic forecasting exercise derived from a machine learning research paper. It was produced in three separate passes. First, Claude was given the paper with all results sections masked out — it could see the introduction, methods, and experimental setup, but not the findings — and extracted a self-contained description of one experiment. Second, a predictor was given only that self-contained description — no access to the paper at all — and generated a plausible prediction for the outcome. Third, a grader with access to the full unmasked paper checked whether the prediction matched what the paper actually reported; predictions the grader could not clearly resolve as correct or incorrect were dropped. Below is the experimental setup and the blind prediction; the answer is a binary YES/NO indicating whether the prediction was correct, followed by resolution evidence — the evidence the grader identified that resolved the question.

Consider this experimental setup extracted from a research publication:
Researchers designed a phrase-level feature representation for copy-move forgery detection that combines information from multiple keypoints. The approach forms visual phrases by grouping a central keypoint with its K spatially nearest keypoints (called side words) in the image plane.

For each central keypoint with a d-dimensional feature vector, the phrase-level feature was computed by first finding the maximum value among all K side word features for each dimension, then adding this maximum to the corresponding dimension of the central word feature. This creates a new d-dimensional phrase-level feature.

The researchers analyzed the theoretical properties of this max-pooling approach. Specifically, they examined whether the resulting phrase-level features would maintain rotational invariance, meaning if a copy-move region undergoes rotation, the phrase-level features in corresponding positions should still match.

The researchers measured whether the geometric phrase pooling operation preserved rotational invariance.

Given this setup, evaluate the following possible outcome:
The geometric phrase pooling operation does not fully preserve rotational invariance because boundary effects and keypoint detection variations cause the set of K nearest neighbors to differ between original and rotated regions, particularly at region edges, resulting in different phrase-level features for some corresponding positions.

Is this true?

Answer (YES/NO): NO